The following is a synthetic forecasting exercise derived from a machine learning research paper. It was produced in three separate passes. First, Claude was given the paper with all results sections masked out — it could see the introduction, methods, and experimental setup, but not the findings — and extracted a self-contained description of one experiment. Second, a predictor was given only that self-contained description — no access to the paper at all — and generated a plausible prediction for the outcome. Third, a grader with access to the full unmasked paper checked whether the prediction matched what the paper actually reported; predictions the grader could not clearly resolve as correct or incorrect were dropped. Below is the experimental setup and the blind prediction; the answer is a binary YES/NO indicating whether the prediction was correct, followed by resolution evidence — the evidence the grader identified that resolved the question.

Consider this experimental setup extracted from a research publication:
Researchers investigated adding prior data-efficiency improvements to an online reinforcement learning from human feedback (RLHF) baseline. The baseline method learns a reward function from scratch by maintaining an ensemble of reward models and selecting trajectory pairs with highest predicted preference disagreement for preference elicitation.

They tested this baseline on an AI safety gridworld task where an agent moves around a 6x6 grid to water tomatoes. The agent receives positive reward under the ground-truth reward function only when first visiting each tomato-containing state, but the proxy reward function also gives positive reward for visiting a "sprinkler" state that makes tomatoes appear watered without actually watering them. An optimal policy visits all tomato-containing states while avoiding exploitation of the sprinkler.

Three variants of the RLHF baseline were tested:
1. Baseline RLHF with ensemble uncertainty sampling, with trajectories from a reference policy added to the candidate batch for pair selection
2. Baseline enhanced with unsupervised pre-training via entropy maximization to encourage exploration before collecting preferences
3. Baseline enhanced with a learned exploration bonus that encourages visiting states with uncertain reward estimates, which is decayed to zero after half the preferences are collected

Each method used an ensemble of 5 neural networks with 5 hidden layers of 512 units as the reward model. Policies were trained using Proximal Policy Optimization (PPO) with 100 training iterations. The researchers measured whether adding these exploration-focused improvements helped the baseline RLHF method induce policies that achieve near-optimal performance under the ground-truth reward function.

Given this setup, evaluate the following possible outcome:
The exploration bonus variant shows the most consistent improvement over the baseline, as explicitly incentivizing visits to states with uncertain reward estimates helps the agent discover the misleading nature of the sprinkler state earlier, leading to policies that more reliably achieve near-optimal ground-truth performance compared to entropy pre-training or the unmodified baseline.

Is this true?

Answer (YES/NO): NO